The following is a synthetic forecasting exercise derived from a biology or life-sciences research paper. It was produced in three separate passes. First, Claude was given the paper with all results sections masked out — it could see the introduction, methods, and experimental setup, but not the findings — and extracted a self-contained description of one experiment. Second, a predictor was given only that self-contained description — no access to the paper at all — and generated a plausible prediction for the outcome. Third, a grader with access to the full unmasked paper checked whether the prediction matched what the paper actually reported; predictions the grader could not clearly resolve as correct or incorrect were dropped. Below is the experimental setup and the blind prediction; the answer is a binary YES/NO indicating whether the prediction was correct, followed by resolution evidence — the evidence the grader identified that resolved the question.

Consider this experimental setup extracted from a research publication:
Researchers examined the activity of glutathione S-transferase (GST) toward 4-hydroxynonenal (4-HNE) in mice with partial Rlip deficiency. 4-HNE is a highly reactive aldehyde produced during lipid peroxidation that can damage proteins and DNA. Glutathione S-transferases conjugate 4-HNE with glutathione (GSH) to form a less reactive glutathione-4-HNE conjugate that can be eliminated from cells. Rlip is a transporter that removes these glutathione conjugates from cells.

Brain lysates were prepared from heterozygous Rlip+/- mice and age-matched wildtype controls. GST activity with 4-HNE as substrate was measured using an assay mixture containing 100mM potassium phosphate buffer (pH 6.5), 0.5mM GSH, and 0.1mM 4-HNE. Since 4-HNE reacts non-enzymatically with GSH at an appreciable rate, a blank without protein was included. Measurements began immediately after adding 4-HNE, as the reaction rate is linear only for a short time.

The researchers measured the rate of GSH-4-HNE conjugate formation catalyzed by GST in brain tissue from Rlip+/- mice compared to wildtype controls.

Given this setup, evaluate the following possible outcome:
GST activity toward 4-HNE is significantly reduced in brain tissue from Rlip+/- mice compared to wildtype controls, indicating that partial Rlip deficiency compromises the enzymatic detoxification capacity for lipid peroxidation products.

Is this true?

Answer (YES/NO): YES